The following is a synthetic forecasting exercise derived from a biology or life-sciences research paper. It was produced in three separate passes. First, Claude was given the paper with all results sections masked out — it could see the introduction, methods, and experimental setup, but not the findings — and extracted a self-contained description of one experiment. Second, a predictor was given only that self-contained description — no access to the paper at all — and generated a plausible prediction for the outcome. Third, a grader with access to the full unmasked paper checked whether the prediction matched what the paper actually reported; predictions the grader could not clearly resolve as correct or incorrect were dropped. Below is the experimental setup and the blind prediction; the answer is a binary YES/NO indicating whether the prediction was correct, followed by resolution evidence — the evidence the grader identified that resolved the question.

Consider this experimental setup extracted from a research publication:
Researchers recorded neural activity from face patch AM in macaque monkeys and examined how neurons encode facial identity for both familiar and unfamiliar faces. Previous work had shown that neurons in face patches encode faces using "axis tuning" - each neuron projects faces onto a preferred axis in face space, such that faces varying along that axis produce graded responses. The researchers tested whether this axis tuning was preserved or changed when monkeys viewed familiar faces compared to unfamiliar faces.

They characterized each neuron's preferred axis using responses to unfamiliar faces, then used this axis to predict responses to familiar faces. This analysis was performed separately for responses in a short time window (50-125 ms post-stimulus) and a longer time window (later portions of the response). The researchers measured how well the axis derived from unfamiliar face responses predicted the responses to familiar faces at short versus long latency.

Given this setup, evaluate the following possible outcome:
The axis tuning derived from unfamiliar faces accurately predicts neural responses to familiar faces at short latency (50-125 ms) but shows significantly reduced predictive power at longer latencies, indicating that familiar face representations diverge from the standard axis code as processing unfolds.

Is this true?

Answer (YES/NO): YES